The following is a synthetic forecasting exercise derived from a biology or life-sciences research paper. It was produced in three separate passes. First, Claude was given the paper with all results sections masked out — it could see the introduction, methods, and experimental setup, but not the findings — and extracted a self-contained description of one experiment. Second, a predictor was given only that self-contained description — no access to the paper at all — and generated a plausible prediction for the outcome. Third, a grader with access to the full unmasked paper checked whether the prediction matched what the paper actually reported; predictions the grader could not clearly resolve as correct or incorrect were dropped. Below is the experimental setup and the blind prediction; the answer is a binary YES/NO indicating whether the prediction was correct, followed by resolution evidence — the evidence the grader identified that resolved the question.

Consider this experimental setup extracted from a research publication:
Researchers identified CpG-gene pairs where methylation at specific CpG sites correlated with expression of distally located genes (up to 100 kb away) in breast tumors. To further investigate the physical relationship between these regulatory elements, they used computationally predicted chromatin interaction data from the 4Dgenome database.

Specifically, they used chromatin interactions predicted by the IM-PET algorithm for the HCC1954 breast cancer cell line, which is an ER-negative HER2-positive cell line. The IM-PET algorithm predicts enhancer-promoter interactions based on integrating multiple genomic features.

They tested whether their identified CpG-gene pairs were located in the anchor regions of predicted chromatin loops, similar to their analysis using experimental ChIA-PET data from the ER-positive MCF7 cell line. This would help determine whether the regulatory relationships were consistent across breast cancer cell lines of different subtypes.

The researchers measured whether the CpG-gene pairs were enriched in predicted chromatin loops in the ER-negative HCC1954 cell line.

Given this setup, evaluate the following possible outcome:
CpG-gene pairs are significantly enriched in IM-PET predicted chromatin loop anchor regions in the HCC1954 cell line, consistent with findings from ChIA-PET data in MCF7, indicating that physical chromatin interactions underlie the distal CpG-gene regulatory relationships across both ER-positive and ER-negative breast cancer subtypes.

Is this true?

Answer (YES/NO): YES